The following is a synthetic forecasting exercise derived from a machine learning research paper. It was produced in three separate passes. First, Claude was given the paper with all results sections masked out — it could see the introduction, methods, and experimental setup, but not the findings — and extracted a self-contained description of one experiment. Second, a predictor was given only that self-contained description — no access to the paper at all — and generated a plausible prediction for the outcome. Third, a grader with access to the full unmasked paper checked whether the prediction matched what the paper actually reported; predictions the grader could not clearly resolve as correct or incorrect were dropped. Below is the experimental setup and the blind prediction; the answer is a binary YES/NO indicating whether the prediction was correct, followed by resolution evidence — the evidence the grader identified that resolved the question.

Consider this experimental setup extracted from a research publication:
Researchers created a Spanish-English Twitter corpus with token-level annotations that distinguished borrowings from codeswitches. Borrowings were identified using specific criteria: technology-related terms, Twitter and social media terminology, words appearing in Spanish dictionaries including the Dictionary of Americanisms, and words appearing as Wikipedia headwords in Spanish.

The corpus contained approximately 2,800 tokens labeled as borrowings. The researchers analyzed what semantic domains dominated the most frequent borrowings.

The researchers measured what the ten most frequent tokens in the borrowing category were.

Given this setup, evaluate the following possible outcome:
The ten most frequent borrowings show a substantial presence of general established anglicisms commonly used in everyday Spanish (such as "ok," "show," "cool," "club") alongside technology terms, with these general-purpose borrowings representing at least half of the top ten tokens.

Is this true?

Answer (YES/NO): NO